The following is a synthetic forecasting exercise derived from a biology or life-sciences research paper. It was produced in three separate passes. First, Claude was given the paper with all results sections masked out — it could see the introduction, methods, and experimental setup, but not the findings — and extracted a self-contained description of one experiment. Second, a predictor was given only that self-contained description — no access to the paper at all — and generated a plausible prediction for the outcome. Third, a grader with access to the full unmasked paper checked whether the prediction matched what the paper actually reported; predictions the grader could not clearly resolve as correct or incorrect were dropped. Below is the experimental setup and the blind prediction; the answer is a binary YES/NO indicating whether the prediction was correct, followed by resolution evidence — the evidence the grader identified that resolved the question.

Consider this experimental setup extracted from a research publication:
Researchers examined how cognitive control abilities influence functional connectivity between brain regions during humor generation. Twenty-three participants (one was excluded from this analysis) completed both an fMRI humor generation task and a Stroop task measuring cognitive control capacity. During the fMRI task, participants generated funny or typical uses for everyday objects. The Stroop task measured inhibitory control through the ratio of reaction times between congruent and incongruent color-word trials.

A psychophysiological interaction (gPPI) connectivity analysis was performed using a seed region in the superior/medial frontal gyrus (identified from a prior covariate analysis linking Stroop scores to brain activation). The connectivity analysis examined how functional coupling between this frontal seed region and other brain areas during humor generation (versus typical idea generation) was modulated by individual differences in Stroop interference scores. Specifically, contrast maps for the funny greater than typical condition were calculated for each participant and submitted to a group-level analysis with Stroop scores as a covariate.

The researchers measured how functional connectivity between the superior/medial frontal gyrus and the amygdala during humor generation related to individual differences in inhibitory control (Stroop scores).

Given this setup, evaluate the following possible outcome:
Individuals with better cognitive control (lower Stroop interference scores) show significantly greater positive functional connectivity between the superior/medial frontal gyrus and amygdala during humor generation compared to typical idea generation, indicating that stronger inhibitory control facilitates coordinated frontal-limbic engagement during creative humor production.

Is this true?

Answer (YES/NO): NO